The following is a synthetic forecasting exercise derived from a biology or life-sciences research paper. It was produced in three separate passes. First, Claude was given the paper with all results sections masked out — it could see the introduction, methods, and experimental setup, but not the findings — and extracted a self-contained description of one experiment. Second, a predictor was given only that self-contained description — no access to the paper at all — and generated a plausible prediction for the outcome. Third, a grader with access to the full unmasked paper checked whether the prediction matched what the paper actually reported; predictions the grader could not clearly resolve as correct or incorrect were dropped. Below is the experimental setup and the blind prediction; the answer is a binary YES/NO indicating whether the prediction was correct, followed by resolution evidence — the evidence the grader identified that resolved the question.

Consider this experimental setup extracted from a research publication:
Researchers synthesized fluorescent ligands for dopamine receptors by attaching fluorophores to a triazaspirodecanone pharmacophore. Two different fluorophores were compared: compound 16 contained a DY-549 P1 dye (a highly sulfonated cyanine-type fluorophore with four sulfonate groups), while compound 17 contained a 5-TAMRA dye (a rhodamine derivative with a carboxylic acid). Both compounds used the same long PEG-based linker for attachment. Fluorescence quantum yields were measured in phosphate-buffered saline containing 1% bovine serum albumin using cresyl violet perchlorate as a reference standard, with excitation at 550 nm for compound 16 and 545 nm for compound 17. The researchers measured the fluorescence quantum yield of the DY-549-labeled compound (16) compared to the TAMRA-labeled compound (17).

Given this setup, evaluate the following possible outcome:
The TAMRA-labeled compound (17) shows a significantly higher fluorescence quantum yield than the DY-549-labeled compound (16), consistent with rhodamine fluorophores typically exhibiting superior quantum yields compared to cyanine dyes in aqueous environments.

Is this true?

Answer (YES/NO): NO